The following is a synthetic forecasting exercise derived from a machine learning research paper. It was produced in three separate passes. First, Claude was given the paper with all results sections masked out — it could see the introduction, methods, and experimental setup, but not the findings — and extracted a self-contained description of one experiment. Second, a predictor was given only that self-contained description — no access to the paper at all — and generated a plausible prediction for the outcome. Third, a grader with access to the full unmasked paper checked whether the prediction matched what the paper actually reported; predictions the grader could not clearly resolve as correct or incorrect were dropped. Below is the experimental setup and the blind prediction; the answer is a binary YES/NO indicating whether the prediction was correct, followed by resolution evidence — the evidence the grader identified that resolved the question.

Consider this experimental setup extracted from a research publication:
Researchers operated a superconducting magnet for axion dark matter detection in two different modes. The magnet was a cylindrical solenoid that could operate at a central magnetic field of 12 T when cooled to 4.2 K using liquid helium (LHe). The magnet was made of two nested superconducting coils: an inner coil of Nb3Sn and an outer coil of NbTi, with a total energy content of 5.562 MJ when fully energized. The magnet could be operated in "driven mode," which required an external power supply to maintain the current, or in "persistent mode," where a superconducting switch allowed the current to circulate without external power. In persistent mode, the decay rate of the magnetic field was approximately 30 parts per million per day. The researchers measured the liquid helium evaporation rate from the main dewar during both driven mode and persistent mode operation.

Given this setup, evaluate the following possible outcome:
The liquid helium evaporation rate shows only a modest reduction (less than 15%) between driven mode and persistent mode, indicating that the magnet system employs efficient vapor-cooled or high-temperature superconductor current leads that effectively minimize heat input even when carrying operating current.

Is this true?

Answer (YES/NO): NO